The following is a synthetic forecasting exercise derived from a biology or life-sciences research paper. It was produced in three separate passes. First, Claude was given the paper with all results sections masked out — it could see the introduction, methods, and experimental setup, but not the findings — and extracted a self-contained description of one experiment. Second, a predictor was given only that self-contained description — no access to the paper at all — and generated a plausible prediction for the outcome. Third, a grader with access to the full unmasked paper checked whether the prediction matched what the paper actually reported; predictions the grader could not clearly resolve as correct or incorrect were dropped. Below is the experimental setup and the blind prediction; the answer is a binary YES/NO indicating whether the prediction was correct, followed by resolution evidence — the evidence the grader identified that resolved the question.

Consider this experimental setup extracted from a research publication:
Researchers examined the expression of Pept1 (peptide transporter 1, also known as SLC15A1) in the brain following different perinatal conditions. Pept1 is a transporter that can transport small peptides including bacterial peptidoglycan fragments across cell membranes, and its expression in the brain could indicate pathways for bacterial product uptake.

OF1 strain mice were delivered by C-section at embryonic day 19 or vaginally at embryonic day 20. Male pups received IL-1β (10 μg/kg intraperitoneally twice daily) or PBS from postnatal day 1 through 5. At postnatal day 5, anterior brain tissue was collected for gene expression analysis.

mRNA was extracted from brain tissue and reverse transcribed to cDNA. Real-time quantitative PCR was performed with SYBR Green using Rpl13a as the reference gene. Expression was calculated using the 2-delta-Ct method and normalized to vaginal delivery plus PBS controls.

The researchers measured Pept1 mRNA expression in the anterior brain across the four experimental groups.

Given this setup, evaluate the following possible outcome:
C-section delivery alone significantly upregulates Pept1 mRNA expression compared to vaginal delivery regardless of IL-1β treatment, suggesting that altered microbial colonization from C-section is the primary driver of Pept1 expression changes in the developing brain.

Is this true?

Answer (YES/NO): NO